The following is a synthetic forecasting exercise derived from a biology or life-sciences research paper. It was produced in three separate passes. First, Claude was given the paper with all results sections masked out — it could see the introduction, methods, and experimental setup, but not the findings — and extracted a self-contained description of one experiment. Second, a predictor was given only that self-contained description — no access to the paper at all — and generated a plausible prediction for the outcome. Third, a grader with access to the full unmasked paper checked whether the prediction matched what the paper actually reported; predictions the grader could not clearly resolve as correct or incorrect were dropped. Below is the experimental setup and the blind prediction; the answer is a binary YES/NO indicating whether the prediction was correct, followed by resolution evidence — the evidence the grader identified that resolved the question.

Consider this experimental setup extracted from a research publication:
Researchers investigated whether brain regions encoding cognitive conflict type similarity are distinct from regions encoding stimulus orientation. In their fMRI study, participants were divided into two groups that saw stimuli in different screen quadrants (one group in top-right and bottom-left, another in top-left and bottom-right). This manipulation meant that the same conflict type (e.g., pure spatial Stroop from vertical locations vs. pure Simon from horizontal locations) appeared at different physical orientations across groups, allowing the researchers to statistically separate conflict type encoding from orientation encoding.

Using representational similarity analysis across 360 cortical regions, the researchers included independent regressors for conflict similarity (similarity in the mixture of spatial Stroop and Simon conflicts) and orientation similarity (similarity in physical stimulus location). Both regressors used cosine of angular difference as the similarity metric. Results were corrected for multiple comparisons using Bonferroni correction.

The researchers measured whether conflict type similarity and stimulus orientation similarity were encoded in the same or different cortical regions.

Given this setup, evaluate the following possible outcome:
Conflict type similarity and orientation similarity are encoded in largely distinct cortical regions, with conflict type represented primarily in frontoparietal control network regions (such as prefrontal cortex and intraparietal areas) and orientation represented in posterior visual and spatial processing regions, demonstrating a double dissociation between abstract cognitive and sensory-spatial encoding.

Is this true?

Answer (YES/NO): YES